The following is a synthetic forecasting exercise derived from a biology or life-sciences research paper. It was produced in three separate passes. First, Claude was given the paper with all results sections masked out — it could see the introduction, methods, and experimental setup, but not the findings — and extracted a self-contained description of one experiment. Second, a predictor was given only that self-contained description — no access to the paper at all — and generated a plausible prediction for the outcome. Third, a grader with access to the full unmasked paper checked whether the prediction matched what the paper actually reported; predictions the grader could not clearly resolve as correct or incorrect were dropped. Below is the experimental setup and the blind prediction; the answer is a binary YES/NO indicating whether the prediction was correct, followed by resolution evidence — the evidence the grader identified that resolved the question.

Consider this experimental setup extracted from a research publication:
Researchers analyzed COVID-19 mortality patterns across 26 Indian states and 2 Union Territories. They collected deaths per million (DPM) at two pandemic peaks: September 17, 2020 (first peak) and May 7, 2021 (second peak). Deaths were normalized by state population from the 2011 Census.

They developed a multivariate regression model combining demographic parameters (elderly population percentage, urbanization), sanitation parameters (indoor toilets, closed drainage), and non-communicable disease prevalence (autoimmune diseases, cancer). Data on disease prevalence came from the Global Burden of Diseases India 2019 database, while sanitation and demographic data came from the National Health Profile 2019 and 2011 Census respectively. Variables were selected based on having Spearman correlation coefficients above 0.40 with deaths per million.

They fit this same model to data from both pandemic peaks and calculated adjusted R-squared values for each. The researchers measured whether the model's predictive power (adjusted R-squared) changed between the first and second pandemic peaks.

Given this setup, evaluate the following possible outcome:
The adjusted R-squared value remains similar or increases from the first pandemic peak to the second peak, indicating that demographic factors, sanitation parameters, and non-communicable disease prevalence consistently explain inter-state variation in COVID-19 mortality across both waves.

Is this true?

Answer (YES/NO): YES